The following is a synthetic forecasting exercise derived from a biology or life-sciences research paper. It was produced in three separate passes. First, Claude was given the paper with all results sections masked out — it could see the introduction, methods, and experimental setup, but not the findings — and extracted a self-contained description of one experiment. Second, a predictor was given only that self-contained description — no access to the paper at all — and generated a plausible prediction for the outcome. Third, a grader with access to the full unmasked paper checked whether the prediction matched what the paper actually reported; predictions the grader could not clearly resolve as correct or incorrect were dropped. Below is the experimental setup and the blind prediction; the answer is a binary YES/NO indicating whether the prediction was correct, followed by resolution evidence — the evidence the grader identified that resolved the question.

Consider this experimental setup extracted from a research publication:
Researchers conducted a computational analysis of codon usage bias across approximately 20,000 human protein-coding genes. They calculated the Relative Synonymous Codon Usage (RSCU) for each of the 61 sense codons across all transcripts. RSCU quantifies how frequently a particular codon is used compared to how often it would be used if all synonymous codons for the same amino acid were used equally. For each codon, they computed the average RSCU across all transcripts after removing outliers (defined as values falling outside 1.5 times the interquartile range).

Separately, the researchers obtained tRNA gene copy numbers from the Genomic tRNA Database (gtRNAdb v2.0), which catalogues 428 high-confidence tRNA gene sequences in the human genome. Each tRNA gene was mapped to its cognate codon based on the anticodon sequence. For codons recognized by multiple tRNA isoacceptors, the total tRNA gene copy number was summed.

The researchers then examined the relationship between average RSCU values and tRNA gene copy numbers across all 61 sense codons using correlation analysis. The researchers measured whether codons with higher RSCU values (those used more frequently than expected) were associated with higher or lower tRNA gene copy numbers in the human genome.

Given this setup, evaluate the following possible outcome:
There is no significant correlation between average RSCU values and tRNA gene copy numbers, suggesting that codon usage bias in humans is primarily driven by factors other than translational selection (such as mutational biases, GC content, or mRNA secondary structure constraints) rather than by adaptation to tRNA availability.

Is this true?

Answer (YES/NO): NO